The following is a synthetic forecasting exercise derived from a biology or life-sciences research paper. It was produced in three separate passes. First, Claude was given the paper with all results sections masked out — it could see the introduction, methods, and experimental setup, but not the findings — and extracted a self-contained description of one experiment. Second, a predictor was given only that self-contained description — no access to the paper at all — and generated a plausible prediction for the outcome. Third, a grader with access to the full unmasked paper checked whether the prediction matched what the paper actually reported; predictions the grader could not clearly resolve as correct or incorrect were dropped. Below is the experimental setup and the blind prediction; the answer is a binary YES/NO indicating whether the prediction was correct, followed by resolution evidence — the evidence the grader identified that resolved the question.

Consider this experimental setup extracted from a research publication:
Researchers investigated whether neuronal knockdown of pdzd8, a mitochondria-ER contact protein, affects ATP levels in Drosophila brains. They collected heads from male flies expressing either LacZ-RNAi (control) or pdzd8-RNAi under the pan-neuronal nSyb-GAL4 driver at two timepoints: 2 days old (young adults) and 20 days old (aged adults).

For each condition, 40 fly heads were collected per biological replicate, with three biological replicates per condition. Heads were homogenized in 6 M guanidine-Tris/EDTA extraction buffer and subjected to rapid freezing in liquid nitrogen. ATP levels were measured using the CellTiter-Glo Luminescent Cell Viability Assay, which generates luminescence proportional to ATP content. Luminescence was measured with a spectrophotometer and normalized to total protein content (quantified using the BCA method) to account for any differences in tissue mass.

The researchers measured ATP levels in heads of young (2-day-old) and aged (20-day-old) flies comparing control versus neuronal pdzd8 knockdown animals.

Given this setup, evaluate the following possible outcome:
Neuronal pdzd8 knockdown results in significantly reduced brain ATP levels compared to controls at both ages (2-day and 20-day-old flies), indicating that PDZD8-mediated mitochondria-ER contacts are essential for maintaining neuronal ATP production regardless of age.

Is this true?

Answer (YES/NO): NO